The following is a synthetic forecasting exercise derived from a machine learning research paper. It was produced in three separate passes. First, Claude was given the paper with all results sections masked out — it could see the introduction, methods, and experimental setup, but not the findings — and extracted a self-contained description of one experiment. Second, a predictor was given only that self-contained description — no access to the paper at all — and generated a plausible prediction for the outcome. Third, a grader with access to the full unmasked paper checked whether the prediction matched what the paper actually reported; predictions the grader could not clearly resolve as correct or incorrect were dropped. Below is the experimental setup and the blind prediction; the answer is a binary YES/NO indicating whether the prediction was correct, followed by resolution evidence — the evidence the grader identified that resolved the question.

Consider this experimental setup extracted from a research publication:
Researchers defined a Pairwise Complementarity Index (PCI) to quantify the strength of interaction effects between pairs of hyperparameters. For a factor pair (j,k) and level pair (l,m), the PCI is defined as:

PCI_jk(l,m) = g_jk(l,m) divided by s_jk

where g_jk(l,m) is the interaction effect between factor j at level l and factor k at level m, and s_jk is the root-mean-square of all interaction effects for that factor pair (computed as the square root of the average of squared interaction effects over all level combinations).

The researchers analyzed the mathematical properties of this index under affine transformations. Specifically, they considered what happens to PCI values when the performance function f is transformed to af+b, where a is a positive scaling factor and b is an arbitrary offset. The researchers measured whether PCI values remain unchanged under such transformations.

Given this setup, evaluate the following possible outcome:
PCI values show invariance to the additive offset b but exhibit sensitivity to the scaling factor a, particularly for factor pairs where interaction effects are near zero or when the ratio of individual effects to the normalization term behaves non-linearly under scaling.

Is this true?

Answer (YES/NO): NO